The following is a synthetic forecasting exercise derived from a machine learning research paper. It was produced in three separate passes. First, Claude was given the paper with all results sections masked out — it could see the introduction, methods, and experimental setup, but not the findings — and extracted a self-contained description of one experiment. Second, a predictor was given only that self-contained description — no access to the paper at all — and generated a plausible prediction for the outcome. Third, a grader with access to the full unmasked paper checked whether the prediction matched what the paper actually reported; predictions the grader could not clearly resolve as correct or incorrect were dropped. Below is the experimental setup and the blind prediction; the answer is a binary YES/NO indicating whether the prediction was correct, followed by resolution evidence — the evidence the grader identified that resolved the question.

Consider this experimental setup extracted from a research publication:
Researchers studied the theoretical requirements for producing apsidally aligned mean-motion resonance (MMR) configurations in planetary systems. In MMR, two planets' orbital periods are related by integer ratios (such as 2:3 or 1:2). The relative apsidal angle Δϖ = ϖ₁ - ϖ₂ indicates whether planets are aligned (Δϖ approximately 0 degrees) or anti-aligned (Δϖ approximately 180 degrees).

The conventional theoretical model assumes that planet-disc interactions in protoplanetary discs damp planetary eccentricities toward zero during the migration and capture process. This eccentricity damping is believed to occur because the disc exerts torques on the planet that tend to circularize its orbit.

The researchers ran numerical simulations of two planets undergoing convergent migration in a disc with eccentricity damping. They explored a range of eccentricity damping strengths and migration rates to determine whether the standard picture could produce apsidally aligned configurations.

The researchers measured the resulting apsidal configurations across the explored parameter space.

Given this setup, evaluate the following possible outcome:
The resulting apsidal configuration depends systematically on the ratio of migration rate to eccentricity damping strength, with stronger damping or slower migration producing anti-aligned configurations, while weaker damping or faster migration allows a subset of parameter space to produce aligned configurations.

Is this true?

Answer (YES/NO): NO